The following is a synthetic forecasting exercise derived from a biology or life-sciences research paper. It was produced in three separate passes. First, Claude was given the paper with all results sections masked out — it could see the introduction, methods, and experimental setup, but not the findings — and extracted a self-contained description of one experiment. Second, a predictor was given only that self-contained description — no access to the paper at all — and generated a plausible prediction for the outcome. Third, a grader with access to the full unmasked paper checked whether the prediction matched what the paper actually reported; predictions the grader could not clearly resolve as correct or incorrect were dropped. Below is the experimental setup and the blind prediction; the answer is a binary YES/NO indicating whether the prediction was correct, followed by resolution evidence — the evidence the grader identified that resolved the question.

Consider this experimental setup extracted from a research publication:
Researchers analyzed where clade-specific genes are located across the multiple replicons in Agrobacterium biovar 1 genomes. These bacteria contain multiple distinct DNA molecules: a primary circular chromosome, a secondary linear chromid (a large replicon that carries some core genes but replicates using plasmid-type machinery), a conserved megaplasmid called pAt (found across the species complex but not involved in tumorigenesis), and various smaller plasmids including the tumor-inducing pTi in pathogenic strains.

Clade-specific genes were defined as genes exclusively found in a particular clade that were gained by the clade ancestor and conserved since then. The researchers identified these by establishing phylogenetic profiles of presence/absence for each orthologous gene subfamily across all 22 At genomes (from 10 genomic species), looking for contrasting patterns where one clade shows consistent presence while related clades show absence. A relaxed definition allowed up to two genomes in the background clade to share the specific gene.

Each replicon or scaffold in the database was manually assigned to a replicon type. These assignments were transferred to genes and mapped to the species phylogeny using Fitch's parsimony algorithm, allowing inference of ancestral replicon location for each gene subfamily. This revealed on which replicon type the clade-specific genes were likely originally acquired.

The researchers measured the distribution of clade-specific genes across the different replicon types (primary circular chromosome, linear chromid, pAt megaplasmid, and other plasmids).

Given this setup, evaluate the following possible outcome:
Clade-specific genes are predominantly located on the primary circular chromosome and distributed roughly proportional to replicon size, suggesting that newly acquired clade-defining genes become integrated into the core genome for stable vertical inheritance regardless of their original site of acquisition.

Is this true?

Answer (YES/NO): NO